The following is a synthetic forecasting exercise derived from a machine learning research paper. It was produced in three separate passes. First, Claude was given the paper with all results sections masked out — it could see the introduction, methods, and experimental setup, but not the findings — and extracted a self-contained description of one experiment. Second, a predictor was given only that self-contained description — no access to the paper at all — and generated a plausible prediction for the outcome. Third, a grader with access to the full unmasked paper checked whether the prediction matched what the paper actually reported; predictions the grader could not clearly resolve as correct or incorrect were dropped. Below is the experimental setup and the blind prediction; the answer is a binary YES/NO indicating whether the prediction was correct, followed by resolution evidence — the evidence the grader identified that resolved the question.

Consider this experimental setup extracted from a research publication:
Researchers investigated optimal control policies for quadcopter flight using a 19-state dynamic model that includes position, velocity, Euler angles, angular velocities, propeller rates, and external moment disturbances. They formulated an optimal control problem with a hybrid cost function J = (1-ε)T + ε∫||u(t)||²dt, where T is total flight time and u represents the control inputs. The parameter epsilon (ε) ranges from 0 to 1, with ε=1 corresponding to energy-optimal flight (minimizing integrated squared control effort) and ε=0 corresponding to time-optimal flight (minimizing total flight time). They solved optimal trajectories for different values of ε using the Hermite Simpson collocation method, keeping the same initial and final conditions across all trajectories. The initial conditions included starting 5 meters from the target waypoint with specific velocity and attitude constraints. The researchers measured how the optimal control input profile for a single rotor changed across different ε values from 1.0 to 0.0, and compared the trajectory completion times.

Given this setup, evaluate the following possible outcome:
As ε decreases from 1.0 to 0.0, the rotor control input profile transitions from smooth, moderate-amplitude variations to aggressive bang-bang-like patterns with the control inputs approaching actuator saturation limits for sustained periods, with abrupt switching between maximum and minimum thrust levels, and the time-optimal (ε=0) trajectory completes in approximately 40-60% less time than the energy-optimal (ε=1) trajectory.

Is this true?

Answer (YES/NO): NO